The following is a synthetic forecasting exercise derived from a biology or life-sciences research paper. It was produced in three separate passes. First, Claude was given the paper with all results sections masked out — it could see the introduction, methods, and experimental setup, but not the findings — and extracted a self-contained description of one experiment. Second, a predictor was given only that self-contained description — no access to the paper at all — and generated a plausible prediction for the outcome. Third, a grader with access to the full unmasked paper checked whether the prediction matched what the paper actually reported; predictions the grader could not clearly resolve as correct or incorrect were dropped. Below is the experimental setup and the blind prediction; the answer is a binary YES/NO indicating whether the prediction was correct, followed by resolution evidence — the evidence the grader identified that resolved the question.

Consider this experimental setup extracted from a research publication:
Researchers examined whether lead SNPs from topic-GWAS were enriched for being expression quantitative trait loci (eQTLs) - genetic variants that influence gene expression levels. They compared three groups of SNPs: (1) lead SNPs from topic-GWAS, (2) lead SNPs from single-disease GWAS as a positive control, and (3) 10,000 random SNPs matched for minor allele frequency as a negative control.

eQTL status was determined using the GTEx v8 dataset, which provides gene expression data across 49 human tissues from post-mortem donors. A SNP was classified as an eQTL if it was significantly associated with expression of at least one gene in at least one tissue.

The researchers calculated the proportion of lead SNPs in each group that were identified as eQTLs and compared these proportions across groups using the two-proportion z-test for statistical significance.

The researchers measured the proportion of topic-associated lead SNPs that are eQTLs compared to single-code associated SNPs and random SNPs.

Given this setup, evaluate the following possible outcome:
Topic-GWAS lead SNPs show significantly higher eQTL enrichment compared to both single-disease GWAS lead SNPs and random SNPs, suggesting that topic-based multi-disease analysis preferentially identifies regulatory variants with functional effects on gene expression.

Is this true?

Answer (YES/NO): NO